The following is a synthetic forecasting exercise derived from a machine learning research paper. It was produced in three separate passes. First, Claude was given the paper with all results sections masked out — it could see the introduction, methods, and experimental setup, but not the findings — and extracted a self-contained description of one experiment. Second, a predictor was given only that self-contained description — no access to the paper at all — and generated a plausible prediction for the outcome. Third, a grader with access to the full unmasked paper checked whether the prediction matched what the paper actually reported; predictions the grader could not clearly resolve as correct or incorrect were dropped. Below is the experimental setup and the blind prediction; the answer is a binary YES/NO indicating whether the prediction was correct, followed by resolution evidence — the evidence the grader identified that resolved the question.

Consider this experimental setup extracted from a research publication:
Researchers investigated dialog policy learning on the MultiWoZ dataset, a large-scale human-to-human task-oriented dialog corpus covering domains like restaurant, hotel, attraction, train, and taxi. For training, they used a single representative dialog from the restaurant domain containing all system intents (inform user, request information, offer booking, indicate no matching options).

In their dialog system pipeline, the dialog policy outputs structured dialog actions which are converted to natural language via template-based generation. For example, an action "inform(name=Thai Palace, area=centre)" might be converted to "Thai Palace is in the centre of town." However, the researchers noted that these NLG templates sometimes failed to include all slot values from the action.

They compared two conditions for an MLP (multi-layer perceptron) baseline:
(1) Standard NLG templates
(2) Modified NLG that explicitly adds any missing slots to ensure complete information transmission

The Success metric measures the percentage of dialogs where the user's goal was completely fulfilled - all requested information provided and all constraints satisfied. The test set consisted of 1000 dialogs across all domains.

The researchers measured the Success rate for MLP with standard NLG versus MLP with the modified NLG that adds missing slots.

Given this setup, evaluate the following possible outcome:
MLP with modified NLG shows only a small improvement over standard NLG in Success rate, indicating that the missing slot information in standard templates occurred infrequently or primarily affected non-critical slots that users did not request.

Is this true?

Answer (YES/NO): NO